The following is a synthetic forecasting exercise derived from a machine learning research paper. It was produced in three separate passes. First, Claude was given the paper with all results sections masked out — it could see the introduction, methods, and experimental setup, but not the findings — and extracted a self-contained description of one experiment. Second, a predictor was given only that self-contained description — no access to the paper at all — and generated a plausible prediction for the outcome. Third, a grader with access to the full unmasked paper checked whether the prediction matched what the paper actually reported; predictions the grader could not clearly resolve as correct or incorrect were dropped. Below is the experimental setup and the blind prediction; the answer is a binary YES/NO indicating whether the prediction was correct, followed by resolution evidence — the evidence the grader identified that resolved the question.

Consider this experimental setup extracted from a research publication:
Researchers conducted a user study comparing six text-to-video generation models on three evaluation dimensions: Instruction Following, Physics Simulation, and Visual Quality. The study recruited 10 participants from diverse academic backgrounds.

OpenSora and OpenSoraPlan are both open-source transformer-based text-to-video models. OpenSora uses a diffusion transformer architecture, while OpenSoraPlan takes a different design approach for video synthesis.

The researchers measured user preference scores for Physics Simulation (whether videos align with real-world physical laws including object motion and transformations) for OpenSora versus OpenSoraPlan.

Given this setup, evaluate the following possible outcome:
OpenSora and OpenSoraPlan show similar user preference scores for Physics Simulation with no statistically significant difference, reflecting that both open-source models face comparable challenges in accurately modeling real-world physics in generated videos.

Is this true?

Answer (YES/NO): NO